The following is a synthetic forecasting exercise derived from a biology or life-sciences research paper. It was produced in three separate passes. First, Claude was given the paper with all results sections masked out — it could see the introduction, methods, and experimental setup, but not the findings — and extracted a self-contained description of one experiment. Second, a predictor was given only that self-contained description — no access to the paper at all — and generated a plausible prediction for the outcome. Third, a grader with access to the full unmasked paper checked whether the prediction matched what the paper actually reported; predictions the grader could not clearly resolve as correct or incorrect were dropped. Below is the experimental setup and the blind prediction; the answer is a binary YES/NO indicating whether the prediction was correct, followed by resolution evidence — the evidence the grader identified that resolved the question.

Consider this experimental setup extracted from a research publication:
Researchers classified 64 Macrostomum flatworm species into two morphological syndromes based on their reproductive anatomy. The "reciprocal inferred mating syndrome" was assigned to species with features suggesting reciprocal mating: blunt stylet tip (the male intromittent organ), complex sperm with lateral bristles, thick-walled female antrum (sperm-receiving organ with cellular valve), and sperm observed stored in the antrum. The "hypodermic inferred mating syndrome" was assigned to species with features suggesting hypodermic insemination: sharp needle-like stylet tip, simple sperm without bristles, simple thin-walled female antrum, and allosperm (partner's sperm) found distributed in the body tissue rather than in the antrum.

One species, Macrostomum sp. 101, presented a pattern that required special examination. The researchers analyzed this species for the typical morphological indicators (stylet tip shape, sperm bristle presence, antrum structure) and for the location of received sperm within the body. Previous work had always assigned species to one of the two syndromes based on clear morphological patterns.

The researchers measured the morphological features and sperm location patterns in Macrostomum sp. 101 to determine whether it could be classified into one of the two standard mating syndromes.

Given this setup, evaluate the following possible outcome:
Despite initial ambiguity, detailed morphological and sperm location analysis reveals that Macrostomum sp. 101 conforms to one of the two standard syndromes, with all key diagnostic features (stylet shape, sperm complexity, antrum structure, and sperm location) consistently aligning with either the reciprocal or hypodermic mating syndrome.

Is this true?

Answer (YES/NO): NO